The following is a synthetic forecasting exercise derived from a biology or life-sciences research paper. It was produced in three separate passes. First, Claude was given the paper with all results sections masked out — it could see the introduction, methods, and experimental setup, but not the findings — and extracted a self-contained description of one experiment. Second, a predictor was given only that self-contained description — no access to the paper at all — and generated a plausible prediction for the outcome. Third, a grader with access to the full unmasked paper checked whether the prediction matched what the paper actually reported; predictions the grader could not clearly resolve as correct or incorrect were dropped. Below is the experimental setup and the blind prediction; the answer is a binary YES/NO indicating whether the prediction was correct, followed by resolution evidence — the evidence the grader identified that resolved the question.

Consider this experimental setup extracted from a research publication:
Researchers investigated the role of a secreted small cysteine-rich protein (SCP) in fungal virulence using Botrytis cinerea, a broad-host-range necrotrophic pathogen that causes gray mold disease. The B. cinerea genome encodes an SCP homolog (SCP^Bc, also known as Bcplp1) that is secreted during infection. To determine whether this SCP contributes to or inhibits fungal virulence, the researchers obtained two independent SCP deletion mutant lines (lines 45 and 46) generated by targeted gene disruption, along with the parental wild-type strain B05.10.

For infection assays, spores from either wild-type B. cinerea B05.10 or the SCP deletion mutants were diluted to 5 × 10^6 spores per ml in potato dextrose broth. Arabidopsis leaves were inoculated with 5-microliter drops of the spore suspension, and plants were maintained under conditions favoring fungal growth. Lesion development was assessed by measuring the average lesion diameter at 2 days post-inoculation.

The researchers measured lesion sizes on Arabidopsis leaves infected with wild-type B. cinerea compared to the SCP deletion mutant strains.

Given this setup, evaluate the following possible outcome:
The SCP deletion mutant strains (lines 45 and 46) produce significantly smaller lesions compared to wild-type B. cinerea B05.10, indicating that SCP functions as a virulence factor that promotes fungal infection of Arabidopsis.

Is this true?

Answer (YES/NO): NO